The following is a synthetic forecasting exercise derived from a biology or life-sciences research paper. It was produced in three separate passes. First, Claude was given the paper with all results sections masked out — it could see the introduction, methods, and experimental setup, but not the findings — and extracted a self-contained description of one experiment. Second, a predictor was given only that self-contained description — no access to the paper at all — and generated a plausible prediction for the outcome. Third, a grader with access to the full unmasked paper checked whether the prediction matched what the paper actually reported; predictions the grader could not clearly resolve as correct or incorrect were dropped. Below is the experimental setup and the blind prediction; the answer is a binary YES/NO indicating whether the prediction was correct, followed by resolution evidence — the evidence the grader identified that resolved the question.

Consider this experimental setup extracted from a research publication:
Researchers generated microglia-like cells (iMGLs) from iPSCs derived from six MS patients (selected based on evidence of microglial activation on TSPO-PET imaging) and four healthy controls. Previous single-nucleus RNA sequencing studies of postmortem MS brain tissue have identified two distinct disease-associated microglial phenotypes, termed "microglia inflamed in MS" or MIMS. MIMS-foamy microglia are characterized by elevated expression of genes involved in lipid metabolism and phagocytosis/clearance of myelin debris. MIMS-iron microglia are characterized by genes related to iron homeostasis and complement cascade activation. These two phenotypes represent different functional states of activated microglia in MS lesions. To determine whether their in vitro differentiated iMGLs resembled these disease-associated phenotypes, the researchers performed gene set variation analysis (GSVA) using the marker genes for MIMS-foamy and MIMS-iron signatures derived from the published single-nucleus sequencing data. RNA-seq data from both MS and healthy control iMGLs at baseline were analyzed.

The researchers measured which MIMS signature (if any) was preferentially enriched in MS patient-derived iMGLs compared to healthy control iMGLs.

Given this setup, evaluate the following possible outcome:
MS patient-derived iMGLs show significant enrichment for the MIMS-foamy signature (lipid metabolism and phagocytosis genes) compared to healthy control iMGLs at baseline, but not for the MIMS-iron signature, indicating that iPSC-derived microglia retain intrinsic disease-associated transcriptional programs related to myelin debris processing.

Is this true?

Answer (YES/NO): NO